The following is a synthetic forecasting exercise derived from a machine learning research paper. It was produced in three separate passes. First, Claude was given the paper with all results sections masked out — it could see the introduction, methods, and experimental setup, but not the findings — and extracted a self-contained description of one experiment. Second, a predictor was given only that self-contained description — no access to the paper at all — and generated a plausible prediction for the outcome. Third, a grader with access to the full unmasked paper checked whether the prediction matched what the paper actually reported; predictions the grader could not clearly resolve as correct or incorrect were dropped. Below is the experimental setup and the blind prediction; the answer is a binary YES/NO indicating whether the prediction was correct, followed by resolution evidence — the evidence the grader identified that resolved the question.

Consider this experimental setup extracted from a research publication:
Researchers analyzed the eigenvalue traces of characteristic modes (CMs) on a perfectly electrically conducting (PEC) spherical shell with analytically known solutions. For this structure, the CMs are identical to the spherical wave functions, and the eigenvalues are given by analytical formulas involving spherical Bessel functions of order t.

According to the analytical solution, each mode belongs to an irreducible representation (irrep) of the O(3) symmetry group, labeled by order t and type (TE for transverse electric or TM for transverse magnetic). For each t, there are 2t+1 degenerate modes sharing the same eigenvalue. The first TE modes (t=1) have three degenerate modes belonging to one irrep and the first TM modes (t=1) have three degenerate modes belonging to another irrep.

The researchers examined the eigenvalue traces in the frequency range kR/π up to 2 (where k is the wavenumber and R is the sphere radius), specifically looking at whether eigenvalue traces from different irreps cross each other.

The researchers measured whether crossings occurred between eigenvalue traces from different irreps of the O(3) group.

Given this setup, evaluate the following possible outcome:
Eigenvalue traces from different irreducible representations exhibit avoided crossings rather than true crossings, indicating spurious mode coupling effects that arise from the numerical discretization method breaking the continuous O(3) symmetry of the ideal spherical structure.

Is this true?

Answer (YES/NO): NO